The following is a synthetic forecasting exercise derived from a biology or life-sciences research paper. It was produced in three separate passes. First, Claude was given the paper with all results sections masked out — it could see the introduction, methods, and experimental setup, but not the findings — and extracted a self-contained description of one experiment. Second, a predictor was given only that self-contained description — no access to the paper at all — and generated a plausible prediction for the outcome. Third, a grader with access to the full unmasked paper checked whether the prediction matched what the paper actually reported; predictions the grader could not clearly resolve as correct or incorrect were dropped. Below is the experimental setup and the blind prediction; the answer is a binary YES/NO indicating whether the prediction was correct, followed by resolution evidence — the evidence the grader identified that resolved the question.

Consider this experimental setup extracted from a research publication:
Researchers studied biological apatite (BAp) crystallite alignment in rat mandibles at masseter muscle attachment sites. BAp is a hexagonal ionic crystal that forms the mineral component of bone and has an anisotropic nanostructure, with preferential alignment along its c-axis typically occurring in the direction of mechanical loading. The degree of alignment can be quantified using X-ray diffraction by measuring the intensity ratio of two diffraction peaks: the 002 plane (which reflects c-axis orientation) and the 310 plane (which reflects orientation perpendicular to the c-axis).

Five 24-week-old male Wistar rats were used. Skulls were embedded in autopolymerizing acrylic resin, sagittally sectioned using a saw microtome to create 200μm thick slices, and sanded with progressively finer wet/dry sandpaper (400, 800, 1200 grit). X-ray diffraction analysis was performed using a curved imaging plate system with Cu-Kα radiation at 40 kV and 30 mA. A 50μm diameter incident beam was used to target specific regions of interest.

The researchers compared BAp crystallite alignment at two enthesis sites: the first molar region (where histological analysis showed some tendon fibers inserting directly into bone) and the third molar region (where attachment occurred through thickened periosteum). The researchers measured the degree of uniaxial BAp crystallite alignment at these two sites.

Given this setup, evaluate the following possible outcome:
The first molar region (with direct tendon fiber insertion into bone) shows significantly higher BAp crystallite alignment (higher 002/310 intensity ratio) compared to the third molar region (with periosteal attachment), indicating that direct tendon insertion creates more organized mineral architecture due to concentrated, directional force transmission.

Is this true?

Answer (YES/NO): YES